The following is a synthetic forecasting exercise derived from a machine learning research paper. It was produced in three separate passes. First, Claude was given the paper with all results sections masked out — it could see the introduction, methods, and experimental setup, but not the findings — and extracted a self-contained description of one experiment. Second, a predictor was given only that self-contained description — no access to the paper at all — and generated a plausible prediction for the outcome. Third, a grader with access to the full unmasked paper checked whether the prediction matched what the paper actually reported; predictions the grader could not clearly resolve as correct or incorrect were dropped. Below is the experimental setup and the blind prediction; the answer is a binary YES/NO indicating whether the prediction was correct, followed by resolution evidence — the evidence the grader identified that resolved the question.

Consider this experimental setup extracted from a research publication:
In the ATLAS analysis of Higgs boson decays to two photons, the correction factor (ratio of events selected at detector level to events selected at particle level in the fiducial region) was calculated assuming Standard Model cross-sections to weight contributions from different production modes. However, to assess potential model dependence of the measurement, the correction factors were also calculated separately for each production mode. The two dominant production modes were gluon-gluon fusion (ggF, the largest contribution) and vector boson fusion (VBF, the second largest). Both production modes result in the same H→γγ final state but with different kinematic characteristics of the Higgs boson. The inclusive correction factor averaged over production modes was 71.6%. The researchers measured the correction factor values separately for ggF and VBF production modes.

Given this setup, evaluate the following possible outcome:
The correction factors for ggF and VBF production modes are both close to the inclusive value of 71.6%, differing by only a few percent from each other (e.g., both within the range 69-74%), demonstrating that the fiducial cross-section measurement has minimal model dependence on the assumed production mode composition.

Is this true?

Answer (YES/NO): YES